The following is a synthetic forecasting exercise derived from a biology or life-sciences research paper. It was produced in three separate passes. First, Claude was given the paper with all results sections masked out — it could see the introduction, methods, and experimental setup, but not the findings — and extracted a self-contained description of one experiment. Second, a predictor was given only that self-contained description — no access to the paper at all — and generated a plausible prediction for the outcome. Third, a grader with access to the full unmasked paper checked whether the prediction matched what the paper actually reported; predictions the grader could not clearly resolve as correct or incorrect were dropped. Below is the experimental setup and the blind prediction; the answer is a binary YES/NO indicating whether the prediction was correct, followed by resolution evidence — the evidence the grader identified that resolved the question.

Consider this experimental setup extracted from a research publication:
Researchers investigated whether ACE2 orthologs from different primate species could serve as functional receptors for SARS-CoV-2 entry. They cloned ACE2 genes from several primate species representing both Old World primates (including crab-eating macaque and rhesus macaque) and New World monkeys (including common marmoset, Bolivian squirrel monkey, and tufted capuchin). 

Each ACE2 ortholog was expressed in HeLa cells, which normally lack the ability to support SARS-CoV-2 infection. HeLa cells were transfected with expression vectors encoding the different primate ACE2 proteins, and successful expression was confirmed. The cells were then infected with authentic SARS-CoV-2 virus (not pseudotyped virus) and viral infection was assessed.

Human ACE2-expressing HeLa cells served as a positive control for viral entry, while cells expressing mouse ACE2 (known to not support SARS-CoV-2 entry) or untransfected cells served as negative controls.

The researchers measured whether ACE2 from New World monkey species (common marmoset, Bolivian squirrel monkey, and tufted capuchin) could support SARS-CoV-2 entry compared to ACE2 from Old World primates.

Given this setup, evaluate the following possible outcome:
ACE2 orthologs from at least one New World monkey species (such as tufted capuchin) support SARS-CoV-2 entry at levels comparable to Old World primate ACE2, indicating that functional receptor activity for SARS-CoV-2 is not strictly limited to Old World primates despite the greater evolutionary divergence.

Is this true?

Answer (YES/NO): NO